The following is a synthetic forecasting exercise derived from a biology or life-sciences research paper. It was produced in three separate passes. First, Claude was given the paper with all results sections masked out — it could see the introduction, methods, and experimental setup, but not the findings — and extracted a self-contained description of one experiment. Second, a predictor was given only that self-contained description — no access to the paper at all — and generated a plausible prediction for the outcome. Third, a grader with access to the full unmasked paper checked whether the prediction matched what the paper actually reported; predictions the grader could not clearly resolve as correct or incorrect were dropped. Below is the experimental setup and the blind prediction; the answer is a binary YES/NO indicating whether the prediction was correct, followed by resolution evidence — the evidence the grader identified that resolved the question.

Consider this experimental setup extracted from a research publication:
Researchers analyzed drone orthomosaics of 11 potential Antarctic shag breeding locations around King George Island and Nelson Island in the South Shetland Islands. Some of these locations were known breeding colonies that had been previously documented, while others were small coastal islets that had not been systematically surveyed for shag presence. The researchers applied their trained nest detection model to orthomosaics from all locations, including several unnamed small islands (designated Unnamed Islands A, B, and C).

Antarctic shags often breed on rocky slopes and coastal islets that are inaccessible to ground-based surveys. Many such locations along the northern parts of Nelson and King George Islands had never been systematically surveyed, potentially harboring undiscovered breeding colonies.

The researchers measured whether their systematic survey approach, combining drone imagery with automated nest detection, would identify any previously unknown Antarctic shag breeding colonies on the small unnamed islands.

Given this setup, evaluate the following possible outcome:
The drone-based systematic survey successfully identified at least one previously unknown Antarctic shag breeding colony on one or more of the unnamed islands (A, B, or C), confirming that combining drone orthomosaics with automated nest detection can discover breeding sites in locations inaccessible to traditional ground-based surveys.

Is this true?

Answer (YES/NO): YES